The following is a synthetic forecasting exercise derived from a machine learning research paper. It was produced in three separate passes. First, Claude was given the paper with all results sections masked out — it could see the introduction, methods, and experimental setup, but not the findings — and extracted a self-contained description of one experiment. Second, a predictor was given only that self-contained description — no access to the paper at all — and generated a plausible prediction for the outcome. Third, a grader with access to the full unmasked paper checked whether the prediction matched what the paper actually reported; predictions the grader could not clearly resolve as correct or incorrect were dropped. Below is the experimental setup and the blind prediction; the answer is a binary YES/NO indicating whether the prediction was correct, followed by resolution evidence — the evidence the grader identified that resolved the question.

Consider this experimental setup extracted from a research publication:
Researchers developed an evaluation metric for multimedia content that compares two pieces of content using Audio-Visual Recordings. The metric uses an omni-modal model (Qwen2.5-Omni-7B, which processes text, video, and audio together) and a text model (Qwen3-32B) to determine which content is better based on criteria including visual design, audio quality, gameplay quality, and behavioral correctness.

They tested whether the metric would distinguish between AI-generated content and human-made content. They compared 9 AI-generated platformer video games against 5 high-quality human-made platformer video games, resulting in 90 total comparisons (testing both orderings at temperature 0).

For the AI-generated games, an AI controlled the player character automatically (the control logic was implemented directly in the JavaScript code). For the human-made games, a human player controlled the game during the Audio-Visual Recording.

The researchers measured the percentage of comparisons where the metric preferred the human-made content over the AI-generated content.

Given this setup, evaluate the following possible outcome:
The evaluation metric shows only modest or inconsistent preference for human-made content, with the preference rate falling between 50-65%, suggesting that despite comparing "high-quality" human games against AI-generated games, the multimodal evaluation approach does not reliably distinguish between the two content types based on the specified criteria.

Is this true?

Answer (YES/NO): NO